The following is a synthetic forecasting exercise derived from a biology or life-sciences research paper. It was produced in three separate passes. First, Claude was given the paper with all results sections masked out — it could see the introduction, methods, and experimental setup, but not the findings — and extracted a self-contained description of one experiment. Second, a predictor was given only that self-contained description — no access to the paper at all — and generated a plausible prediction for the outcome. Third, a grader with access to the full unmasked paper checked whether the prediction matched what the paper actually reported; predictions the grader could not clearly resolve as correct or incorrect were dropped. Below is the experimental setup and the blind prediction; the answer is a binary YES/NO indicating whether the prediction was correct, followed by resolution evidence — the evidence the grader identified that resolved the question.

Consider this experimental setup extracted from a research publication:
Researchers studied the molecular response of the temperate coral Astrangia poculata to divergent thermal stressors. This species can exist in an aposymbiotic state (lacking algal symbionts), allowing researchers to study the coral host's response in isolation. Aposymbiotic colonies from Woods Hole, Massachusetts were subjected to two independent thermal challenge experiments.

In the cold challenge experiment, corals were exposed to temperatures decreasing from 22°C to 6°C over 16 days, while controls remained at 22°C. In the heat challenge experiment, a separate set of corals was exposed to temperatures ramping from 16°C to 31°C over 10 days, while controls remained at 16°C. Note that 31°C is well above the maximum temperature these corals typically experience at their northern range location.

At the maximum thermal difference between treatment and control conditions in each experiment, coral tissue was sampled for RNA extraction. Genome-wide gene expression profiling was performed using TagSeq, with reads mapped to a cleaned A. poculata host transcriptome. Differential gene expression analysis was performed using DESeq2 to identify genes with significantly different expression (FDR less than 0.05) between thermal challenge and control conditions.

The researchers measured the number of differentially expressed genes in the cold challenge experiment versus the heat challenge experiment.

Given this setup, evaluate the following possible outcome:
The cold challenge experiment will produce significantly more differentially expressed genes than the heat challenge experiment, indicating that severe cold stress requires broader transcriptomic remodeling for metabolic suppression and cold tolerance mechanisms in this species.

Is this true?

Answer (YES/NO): YES